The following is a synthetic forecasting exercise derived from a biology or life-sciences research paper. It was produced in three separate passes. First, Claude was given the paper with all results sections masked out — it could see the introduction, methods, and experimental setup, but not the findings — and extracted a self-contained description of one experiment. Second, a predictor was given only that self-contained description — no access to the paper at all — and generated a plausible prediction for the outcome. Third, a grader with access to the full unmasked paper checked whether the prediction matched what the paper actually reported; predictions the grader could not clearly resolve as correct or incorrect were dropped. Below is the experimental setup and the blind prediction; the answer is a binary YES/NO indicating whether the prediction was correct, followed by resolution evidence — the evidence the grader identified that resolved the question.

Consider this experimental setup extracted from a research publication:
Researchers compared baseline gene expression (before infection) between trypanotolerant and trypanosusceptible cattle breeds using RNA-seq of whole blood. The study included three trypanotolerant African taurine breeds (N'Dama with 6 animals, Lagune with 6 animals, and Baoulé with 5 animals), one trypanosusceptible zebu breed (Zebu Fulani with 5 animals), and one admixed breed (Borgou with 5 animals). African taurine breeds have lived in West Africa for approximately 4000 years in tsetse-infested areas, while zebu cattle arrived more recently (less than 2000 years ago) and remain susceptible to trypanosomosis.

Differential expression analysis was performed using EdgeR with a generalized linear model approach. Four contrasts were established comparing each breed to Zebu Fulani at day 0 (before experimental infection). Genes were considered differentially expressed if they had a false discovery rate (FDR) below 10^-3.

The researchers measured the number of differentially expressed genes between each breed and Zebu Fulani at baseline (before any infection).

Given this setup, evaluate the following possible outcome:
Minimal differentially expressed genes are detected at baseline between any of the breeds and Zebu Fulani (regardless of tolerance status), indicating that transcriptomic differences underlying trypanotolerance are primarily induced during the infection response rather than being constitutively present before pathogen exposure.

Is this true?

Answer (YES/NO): NO